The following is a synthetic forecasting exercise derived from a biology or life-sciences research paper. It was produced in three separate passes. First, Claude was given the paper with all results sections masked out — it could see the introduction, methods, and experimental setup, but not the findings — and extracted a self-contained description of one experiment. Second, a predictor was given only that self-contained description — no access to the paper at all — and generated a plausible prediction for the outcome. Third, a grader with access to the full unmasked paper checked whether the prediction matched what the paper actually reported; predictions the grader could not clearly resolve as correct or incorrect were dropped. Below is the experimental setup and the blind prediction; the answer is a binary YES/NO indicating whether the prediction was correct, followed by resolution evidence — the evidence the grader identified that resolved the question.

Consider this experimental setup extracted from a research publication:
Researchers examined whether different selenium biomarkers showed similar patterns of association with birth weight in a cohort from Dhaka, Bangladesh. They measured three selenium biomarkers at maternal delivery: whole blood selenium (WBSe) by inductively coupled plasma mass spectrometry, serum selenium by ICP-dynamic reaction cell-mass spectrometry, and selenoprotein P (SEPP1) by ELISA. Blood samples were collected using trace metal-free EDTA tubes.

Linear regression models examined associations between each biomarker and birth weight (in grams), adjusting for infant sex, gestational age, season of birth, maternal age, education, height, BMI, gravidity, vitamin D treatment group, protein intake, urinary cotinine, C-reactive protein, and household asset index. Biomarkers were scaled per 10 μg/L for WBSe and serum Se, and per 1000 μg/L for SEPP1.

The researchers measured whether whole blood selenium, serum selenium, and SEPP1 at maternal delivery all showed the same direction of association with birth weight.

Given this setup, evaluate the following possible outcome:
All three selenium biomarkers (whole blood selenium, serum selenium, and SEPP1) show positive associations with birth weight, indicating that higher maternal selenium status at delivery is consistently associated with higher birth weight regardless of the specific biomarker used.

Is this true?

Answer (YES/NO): NO